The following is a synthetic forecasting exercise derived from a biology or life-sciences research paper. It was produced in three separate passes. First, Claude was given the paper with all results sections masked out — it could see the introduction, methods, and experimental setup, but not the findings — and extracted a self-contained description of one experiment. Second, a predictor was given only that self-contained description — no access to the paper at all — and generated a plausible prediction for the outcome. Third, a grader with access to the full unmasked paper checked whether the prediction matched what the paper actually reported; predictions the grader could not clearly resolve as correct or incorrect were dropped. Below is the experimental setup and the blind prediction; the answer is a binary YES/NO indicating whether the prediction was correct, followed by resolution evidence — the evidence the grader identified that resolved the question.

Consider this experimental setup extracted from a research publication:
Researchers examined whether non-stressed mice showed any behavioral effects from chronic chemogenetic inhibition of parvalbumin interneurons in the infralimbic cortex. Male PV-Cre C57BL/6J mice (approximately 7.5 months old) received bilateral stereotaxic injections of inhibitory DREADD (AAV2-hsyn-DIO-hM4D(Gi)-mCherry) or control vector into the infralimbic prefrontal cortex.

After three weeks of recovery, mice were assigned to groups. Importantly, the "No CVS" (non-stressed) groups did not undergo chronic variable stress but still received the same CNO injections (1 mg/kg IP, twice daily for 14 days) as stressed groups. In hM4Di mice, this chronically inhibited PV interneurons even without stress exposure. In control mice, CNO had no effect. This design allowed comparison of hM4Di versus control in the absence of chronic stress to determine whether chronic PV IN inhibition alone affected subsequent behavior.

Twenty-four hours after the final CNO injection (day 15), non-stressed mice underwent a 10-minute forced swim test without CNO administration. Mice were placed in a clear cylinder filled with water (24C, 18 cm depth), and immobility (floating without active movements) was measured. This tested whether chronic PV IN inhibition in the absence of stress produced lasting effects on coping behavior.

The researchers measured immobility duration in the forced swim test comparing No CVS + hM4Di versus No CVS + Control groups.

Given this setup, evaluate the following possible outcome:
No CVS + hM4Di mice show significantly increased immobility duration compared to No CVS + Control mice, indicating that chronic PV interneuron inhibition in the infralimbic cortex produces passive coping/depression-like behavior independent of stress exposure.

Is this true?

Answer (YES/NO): NO